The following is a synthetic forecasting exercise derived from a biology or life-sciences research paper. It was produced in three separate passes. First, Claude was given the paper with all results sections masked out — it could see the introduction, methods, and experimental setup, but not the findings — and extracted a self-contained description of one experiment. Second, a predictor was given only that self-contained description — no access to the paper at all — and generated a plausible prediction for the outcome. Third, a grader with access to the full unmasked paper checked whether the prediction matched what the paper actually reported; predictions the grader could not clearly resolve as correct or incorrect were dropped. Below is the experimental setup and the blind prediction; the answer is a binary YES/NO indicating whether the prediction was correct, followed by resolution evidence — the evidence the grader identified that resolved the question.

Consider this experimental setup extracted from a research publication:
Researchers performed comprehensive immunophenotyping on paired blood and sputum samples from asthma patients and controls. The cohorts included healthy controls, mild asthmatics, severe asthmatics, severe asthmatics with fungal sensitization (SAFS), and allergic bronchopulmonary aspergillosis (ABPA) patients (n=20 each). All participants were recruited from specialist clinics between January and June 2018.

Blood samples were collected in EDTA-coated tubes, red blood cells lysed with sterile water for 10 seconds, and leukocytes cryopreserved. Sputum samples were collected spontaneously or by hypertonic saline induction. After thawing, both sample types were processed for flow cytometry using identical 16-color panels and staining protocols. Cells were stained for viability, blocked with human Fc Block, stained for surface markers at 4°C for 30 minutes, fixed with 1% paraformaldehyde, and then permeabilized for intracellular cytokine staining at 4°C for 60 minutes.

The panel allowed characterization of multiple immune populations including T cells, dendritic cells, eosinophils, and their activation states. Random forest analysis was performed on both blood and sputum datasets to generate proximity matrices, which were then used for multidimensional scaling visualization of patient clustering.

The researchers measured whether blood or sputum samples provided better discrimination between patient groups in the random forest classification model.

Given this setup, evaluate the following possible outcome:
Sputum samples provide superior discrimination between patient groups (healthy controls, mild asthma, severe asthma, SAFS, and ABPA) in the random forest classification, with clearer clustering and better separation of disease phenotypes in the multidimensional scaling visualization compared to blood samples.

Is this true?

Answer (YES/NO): NO